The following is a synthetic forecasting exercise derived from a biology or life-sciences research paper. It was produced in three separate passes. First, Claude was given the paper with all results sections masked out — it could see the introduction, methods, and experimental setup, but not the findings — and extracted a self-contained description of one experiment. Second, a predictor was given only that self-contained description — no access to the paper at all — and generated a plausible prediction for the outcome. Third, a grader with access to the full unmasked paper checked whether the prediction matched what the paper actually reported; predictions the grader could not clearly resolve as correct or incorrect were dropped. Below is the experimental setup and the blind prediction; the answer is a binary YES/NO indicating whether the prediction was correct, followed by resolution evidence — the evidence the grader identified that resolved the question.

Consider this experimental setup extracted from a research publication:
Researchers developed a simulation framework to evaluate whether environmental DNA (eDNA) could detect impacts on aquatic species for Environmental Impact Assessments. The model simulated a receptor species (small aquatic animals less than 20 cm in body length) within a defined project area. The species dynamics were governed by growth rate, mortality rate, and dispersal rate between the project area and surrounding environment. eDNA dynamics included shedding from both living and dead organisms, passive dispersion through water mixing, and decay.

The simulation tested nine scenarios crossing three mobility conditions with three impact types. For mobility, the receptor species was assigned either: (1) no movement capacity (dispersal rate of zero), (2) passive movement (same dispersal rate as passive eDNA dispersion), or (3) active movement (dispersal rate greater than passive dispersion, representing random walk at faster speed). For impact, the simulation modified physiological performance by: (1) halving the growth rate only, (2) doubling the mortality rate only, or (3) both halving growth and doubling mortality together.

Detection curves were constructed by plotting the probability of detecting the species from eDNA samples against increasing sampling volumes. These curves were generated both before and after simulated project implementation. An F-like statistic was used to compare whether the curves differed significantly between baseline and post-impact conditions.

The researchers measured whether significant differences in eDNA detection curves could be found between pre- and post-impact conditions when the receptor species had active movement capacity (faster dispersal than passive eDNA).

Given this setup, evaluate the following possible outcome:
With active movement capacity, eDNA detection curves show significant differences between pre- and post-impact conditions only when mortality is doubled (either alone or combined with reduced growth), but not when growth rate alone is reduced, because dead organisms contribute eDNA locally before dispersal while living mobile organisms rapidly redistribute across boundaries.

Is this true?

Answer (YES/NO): NO